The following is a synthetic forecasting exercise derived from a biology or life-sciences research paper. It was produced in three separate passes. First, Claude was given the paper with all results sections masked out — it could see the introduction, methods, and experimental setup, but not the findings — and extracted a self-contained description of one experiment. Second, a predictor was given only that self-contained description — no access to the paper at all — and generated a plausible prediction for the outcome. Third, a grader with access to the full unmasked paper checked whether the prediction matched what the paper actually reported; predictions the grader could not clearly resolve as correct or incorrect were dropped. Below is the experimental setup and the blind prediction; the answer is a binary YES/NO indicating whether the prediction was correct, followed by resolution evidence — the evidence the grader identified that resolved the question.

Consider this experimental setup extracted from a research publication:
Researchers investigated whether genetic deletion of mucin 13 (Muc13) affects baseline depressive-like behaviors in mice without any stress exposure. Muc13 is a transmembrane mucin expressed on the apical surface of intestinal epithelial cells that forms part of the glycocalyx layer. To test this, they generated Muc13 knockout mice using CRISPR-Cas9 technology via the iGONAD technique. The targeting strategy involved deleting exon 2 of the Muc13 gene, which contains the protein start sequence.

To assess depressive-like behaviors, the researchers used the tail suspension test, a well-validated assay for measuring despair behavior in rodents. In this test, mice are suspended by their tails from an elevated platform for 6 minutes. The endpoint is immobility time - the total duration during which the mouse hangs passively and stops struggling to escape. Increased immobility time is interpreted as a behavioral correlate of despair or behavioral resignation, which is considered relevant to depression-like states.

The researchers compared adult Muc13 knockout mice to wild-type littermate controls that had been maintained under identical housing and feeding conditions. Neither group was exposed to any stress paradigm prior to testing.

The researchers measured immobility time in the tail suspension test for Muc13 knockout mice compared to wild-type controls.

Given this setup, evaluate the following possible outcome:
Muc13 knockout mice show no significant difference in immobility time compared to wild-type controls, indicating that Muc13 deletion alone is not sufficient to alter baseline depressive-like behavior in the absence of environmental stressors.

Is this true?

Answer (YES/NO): NO